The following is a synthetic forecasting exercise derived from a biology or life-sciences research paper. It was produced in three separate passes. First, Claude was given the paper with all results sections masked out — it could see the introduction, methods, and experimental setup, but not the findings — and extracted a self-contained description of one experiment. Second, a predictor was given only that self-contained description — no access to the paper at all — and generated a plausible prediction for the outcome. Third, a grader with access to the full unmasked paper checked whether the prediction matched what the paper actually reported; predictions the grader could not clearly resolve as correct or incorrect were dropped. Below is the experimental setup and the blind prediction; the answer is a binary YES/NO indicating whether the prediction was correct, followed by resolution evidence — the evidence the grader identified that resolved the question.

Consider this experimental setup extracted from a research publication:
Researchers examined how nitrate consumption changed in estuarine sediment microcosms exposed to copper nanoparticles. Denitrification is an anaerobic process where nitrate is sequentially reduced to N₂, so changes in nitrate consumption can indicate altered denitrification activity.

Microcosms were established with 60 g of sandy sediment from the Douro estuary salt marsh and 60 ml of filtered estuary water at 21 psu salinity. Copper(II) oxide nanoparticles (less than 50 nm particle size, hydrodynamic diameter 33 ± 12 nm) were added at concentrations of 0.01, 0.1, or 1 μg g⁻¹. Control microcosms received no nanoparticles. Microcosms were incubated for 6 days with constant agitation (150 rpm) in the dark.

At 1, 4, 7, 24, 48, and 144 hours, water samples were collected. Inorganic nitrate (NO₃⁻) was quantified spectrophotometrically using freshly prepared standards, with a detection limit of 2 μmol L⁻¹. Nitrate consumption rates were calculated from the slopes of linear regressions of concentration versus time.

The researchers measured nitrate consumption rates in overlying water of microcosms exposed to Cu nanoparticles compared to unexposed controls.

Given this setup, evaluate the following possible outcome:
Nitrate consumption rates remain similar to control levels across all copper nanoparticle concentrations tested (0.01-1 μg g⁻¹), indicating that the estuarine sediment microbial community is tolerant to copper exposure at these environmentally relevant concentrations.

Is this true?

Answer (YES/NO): NO